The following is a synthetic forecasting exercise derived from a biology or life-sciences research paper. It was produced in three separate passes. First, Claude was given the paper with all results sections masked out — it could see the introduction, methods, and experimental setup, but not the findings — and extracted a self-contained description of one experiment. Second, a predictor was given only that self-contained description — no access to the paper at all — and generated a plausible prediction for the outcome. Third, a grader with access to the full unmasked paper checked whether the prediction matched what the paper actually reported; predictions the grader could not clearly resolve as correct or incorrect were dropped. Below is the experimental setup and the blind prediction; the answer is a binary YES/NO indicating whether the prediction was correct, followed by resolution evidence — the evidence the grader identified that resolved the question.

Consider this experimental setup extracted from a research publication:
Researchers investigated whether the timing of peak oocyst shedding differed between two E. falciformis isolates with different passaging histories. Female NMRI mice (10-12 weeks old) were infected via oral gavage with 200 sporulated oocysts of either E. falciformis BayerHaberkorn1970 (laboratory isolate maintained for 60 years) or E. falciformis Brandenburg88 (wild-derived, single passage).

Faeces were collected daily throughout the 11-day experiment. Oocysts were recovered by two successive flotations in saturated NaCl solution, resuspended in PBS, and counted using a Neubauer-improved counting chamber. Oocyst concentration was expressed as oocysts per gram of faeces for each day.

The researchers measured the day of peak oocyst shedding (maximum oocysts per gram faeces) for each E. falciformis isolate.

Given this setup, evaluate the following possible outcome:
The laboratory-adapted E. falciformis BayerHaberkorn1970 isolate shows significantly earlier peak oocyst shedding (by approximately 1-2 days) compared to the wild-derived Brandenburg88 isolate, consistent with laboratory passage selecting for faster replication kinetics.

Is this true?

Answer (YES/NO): NO